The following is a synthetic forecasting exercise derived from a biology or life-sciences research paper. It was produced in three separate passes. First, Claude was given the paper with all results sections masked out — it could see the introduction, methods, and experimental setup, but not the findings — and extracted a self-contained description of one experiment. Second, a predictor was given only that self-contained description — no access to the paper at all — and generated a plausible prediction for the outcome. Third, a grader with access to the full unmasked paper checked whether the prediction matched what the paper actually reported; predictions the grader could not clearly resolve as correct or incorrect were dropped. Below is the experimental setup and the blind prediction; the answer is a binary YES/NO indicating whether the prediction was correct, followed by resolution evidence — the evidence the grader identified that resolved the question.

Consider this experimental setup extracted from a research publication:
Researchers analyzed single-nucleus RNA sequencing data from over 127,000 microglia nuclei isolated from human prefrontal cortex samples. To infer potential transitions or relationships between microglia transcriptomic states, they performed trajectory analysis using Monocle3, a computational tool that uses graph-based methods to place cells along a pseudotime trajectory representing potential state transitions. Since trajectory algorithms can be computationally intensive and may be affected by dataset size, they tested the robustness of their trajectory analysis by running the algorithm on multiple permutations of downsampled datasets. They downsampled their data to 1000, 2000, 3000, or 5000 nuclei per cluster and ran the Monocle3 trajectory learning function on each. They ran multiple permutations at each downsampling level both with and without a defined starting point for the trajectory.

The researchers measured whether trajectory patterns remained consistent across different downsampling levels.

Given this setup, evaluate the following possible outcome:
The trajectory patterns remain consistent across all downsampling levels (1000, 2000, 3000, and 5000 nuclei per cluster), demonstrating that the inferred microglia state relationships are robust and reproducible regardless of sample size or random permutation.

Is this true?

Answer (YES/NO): NO